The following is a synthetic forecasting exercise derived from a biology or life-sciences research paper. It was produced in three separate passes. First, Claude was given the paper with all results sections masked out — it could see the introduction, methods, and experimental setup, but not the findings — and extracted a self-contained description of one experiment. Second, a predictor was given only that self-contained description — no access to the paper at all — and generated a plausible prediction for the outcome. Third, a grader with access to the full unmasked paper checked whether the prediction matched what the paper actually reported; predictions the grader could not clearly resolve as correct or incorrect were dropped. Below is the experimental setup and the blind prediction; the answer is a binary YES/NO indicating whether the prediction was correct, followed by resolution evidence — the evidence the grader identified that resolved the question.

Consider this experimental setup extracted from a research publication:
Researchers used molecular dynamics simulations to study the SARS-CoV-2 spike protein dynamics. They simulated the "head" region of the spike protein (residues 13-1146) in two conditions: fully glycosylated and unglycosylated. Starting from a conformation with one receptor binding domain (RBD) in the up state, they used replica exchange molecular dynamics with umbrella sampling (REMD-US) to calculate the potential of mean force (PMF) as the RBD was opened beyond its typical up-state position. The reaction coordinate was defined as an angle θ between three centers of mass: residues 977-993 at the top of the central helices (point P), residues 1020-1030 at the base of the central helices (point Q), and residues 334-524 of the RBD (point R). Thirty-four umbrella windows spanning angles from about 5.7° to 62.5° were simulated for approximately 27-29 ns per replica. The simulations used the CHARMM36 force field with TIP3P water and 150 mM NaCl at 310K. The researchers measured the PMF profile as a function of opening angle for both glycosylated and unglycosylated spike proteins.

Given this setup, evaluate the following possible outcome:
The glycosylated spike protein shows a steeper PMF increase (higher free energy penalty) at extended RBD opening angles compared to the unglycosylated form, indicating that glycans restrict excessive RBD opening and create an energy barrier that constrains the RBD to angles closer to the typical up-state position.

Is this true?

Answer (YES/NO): YES